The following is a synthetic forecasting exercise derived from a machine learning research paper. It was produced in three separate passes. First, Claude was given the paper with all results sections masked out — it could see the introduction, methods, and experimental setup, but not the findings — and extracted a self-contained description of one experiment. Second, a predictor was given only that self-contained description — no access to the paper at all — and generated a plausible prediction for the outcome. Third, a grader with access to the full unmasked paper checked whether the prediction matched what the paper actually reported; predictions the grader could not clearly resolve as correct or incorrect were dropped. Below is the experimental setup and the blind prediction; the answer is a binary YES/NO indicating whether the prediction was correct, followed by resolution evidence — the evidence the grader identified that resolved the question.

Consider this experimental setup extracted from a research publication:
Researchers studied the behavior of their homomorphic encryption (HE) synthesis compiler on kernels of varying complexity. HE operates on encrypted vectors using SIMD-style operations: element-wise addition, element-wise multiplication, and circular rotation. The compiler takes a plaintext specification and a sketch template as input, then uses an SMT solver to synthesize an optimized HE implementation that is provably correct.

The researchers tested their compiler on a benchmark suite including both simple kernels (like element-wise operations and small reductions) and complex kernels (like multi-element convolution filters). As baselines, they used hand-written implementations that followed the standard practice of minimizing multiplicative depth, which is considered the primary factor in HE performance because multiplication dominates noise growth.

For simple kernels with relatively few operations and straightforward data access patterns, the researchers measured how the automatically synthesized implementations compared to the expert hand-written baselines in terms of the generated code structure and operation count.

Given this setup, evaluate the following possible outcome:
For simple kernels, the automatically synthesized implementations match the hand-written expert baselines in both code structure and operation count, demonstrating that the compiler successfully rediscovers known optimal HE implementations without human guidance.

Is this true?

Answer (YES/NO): NO